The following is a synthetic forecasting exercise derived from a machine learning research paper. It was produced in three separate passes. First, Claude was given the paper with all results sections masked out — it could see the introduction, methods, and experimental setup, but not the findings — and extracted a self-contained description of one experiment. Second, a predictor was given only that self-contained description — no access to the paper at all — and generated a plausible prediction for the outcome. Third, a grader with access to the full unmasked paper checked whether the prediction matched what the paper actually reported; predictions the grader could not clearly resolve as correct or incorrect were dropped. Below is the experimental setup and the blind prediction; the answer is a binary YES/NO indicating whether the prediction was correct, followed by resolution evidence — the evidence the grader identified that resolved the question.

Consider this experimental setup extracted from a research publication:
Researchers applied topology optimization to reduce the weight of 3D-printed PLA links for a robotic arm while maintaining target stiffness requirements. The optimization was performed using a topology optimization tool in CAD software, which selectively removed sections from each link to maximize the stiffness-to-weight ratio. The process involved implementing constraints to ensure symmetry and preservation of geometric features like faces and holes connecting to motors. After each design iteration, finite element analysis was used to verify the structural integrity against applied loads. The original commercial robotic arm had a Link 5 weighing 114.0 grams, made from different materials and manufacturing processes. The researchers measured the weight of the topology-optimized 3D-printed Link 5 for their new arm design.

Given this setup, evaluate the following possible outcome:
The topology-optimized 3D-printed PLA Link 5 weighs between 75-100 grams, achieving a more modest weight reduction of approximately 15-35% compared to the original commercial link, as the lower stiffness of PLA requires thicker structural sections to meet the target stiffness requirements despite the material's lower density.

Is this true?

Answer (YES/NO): NO